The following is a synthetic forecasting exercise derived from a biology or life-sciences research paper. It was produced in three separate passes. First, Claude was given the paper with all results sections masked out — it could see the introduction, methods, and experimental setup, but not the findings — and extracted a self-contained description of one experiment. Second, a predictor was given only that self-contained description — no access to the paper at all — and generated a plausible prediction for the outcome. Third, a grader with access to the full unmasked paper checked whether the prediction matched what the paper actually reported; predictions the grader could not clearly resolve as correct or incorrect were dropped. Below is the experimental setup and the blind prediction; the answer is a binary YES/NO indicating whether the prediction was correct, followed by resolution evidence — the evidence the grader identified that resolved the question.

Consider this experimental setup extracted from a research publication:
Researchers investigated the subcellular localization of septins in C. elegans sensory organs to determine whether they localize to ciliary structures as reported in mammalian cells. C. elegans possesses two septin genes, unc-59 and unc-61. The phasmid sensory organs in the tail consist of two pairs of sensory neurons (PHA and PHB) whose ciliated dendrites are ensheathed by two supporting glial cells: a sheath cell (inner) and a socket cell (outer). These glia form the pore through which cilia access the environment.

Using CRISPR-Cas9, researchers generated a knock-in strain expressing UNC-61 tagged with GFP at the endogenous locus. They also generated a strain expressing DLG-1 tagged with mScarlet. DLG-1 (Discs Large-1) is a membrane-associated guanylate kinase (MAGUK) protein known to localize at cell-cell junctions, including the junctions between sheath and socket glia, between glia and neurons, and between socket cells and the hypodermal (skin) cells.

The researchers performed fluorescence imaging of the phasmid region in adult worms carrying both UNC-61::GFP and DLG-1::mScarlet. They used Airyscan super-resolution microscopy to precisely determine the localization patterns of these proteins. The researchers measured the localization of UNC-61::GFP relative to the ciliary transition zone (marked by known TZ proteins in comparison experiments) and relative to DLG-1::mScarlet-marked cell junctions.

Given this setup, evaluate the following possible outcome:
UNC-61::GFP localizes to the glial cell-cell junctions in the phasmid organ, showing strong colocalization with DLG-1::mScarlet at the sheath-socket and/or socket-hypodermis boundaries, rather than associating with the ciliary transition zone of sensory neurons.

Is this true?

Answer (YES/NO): NO